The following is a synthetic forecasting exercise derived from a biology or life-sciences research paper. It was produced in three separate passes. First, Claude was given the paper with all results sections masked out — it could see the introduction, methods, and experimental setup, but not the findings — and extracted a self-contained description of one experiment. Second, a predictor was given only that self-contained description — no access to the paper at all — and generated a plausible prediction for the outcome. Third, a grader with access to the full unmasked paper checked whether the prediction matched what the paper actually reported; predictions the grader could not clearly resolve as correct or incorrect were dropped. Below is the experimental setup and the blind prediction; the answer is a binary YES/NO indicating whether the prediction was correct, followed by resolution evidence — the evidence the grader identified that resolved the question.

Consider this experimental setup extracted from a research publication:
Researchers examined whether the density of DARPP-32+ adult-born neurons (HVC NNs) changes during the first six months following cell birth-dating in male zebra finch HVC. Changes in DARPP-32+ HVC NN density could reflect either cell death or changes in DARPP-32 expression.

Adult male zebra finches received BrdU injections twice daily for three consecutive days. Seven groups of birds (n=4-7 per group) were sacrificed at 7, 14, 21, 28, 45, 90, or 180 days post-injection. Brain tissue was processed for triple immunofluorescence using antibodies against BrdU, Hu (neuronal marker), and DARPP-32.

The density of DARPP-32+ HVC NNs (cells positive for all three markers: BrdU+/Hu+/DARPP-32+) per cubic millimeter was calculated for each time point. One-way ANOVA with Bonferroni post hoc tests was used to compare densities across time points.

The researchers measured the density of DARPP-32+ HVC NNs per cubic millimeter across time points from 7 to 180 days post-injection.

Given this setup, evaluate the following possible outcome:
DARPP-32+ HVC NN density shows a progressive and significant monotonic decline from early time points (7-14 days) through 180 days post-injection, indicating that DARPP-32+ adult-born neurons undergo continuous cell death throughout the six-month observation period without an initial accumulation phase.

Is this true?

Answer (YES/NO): NO